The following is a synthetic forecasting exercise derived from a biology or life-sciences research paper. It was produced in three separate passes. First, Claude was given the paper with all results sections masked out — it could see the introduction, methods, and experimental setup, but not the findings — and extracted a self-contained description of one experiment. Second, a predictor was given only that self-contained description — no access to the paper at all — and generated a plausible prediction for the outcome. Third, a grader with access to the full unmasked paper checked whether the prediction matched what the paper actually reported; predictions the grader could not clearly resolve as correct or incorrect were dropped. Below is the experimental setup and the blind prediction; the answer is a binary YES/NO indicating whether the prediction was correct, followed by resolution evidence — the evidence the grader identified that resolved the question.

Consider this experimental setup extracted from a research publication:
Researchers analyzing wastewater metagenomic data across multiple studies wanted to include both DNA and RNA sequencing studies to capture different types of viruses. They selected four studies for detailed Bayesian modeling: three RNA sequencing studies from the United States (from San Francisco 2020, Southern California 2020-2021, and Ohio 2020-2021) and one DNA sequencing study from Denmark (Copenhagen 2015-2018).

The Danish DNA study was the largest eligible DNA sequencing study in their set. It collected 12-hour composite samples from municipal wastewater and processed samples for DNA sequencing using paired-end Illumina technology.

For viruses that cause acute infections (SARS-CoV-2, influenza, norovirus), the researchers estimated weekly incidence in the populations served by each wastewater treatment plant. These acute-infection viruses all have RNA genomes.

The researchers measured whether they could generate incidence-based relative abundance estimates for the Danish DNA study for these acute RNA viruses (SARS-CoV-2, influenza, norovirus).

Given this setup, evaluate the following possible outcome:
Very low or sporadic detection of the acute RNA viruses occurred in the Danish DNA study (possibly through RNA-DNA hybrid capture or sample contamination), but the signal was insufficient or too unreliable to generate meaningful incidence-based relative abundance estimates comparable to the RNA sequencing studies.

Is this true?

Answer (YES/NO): NO